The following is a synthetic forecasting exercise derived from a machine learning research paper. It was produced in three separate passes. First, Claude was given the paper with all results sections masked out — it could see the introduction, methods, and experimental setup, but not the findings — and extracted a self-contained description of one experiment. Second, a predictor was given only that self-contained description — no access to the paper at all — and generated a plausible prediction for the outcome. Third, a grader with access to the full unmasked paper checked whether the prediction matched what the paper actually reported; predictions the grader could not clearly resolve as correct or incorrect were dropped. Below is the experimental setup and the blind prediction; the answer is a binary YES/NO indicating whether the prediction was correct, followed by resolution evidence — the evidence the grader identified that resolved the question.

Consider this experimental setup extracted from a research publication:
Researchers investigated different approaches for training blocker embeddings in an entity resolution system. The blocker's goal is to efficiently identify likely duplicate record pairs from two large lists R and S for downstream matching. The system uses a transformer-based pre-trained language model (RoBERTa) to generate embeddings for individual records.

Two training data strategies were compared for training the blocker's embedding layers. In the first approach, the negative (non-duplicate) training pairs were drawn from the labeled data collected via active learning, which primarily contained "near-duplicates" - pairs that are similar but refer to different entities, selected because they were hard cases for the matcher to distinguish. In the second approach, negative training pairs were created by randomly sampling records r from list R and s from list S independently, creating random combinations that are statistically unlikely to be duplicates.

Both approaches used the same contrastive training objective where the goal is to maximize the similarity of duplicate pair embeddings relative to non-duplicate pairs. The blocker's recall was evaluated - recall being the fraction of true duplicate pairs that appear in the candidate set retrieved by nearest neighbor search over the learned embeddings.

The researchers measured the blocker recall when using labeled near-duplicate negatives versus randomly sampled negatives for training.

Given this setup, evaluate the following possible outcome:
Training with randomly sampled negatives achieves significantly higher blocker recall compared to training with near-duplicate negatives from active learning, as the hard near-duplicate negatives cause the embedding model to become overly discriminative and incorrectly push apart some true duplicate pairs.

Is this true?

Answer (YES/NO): YES